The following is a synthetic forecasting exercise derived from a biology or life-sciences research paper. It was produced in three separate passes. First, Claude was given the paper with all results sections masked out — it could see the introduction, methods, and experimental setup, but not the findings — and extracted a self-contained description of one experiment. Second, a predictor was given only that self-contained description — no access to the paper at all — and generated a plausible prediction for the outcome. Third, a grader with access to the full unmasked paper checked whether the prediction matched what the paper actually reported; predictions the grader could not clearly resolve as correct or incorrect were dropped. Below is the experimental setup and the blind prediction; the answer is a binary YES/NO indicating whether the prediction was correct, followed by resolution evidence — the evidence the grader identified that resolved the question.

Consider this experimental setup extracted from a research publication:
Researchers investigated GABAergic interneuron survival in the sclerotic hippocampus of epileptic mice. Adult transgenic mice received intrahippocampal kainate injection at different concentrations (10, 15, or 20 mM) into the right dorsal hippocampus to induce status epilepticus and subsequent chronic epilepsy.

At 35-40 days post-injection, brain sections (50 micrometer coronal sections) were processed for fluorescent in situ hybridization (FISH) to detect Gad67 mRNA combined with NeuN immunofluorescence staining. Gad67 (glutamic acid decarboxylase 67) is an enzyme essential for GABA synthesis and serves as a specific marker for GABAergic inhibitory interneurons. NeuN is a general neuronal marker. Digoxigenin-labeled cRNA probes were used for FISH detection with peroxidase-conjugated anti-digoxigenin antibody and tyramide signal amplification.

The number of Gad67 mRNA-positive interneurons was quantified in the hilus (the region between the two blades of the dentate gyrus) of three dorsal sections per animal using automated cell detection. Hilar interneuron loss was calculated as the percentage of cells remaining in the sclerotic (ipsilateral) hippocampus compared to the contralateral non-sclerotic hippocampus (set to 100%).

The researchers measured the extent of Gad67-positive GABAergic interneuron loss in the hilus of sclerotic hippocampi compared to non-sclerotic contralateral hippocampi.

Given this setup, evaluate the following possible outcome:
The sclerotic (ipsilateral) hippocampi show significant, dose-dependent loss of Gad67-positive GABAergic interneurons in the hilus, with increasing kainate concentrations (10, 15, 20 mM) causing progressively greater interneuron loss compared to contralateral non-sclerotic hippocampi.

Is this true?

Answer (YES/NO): NO